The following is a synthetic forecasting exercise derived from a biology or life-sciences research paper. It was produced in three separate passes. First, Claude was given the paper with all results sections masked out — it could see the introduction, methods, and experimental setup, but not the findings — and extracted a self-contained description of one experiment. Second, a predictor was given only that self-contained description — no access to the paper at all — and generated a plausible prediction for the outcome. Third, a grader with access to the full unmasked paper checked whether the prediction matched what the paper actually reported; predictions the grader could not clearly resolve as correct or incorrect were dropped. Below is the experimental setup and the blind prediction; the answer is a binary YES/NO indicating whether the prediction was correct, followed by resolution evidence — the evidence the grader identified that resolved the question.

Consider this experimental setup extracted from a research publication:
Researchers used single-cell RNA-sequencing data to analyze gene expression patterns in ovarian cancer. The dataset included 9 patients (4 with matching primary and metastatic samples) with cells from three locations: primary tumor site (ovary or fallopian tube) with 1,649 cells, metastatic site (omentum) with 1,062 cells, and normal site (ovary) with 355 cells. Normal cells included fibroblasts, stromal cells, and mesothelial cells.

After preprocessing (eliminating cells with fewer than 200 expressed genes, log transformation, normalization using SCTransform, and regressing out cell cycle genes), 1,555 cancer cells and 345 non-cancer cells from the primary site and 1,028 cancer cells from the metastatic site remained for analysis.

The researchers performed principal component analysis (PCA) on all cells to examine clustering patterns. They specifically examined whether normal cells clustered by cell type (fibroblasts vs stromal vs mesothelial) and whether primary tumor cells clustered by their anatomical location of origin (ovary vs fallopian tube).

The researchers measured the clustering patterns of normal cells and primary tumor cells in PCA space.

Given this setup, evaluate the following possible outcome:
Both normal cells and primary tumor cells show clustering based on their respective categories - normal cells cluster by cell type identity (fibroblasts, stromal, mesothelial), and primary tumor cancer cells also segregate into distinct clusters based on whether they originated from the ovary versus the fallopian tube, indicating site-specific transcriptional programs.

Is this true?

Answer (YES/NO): NO